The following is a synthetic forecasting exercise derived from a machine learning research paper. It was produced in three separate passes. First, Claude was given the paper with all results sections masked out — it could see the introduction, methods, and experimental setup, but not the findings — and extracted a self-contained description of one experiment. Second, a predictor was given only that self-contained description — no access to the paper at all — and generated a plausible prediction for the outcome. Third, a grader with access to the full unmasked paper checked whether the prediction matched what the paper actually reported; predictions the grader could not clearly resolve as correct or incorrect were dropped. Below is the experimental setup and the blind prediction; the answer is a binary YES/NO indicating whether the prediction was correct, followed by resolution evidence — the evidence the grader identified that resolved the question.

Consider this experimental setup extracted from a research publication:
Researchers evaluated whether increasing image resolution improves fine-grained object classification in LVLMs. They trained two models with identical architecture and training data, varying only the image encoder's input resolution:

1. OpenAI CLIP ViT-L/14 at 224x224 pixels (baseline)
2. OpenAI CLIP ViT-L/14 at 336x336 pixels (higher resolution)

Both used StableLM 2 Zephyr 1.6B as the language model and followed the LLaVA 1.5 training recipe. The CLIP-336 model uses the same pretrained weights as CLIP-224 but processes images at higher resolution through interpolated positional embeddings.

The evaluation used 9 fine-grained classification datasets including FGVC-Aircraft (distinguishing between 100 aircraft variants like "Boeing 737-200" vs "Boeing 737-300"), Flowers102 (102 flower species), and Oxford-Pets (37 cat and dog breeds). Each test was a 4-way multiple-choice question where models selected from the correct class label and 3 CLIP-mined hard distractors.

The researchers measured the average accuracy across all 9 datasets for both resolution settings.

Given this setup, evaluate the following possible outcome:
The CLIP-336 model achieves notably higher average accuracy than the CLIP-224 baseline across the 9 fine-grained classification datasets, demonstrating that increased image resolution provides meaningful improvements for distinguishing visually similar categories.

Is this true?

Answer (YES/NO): NO